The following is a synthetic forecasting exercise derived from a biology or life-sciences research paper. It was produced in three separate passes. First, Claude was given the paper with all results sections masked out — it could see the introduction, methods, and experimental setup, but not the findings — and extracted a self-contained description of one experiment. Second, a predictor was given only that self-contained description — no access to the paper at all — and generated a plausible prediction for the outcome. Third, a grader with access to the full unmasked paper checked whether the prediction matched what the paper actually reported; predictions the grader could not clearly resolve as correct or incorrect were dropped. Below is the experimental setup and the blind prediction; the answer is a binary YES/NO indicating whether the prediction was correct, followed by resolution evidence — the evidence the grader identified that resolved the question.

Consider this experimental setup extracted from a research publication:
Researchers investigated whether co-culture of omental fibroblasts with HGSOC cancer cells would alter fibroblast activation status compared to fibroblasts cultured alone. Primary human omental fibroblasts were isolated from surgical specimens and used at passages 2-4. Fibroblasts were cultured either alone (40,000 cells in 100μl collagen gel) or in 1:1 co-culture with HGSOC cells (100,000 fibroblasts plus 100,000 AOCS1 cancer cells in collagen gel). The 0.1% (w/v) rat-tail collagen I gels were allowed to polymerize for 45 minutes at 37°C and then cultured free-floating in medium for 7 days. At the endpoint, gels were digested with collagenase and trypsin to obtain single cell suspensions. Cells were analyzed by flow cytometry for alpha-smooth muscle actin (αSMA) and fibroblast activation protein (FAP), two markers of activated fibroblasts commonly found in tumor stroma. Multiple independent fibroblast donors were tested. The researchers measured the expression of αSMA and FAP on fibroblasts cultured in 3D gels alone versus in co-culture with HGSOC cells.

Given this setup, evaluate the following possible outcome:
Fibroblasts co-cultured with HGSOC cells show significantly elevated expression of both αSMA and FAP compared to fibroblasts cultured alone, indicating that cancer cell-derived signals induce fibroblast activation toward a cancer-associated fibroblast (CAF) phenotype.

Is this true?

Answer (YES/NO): YES